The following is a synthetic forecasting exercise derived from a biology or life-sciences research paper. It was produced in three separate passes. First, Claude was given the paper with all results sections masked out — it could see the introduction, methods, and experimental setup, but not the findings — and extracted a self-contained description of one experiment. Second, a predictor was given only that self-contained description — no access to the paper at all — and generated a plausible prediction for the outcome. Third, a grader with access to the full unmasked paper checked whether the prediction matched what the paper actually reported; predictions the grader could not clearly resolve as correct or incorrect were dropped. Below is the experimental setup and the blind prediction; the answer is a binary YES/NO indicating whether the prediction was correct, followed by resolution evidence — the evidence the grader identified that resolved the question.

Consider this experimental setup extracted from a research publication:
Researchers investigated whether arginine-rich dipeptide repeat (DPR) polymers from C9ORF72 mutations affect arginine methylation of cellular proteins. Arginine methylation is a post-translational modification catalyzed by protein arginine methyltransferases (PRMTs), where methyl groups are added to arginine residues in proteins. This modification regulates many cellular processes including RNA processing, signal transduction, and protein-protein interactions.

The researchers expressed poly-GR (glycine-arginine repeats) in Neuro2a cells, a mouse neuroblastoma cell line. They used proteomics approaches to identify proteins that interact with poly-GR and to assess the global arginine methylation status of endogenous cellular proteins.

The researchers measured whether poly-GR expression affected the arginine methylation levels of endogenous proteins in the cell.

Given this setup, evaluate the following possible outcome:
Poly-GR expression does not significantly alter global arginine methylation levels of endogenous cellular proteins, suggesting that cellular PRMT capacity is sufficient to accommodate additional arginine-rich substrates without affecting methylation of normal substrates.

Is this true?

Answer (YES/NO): NO